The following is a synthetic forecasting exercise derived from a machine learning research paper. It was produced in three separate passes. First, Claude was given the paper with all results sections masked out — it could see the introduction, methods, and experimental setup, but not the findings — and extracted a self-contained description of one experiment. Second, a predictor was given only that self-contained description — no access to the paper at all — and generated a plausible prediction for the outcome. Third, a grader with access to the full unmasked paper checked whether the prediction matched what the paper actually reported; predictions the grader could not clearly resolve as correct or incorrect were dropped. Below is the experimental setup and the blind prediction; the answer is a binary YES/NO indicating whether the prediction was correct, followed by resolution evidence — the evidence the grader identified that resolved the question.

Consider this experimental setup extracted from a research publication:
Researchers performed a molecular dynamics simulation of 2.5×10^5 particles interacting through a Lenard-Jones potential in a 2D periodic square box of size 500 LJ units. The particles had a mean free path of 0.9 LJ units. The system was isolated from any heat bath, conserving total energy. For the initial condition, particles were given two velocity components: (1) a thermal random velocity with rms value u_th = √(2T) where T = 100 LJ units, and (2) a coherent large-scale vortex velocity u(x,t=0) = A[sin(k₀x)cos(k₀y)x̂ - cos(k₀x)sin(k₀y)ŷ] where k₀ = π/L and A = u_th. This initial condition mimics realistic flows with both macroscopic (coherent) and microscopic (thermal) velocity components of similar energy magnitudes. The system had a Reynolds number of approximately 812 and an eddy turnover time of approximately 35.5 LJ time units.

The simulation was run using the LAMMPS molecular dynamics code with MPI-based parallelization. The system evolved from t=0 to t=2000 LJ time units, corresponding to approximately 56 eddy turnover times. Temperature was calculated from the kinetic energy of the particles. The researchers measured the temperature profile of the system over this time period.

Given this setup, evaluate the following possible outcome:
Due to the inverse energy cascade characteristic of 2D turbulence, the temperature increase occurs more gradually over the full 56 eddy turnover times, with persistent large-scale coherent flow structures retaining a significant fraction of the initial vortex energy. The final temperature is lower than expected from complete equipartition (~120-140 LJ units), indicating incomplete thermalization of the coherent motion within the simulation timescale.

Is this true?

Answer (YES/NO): NO